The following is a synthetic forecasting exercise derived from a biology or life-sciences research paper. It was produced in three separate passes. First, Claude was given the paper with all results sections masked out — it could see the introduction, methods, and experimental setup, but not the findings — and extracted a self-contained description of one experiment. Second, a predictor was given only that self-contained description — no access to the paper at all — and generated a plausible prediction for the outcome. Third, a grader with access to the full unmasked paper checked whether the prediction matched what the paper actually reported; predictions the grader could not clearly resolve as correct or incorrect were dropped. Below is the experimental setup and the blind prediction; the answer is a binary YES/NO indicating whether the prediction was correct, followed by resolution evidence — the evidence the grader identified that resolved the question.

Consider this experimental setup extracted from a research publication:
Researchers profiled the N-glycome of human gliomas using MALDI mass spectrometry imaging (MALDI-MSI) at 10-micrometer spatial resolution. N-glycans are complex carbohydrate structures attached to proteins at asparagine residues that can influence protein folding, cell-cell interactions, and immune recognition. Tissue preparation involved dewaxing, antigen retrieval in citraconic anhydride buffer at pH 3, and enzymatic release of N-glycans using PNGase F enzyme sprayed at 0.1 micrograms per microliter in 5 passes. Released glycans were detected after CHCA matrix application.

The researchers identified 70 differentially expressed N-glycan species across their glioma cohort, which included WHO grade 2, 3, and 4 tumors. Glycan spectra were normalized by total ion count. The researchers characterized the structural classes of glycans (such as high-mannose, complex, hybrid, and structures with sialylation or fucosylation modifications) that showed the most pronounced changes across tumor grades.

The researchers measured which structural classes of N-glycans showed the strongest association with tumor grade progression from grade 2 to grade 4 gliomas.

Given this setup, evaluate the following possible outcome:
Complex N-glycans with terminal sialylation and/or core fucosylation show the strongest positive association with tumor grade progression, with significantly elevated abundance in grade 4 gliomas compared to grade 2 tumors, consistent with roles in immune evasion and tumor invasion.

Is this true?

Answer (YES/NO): NO